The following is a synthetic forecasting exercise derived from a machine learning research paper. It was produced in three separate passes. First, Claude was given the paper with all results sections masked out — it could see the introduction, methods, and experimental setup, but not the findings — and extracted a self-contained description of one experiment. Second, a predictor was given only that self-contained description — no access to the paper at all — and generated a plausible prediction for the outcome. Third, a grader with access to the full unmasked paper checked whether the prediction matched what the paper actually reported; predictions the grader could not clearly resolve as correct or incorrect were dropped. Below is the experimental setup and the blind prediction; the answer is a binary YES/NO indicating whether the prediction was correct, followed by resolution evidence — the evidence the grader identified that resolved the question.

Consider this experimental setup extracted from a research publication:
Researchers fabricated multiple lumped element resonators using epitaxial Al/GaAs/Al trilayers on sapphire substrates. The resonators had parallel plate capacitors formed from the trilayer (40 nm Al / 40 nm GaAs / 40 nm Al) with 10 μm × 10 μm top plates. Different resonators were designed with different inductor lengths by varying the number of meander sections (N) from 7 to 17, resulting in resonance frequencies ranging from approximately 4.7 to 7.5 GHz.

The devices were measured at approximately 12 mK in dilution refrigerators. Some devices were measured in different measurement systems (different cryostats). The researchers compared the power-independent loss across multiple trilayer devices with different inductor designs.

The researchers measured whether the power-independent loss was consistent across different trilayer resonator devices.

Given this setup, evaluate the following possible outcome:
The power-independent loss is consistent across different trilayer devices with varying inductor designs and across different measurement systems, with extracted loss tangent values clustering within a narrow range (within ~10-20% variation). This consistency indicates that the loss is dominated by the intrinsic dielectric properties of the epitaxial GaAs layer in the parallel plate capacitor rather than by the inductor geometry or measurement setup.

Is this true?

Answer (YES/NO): NO